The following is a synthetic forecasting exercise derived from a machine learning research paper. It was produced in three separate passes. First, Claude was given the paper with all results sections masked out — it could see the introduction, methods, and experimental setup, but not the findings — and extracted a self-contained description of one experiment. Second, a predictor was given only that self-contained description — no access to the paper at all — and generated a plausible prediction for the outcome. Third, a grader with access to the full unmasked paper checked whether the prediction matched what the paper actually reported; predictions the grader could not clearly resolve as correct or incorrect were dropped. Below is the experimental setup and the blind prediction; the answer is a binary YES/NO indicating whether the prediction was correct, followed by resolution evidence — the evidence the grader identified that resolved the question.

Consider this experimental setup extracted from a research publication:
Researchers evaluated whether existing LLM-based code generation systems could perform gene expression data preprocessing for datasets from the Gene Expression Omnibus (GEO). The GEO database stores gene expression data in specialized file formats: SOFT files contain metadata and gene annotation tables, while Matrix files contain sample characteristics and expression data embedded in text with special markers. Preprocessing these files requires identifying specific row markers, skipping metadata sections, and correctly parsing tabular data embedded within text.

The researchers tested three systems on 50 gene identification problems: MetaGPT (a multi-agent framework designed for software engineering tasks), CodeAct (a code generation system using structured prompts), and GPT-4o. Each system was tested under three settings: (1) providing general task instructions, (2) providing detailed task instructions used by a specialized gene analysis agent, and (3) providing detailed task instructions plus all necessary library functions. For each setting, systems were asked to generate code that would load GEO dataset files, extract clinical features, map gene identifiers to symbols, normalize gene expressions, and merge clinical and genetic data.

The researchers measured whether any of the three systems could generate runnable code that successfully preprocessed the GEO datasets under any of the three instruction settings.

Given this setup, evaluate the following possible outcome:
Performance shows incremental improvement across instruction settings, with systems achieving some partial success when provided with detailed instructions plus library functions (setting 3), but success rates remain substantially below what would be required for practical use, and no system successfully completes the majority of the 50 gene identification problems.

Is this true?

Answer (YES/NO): NO